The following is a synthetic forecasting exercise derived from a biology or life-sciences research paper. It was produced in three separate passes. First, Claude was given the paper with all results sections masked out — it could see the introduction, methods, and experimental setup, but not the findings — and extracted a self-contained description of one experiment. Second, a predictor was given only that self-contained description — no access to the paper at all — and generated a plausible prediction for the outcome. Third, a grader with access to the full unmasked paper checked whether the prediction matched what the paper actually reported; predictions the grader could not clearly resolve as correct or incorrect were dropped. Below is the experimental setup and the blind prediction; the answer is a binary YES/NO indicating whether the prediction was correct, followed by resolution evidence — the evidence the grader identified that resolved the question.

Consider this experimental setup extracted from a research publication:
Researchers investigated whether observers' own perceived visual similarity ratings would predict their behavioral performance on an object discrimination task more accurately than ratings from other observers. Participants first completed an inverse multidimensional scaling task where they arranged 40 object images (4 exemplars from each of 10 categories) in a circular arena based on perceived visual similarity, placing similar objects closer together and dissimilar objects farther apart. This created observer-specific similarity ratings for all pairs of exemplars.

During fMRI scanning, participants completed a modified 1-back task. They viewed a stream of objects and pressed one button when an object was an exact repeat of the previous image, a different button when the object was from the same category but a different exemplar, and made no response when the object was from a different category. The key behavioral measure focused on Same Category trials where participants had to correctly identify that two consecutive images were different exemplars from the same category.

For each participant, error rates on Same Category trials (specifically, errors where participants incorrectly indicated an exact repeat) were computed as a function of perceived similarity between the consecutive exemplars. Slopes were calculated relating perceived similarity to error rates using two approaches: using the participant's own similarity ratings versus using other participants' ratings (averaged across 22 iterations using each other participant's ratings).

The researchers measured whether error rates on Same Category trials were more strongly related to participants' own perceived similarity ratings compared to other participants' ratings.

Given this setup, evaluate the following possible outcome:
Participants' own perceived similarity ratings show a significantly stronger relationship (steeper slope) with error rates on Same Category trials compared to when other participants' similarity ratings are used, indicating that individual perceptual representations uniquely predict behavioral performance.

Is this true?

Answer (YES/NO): YES